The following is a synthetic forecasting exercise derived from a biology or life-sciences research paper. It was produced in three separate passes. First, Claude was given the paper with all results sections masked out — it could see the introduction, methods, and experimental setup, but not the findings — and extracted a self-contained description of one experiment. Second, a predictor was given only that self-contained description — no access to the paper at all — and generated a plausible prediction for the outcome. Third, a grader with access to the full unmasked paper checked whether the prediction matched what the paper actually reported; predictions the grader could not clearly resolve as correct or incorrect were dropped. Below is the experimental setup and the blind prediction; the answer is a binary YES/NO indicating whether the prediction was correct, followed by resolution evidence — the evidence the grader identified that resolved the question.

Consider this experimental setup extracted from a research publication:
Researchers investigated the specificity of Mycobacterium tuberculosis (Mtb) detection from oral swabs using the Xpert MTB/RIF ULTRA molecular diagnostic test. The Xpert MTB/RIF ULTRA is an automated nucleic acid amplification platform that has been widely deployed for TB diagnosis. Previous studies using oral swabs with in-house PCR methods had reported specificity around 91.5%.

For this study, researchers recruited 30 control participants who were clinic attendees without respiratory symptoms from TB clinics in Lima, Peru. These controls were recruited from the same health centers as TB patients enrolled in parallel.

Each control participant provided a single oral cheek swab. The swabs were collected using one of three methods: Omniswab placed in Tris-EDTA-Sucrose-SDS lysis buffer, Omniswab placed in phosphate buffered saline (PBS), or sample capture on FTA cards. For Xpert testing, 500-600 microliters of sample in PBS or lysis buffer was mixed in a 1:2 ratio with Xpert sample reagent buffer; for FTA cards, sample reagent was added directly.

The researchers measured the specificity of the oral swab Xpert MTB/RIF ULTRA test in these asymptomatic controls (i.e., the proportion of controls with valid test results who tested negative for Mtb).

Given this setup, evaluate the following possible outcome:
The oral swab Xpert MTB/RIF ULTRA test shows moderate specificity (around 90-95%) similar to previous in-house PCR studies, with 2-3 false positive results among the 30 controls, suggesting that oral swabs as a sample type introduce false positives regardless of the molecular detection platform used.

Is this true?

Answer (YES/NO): NO